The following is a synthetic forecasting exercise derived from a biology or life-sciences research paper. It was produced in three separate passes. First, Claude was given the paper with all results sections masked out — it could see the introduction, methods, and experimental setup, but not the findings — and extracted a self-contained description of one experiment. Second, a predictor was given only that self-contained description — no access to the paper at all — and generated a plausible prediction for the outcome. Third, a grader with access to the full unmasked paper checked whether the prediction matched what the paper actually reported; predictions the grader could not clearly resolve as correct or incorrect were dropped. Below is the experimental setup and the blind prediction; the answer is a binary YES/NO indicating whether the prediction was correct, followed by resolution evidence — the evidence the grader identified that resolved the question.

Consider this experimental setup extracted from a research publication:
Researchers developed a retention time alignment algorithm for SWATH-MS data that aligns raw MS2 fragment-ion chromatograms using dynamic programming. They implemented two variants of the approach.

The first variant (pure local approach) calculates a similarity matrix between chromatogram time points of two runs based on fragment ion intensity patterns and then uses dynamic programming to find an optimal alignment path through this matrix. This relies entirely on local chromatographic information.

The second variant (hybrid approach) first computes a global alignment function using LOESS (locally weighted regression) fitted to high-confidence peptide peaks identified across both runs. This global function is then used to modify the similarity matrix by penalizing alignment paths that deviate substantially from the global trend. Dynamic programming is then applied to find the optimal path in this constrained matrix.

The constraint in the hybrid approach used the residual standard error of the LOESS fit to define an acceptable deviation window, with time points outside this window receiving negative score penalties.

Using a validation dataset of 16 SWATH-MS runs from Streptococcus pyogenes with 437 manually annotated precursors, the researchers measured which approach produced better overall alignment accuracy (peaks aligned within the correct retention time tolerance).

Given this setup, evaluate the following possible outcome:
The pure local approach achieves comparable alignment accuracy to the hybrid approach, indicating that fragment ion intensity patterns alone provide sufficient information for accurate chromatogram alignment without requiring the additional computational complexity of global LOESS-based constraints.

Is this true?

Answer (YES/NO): NO